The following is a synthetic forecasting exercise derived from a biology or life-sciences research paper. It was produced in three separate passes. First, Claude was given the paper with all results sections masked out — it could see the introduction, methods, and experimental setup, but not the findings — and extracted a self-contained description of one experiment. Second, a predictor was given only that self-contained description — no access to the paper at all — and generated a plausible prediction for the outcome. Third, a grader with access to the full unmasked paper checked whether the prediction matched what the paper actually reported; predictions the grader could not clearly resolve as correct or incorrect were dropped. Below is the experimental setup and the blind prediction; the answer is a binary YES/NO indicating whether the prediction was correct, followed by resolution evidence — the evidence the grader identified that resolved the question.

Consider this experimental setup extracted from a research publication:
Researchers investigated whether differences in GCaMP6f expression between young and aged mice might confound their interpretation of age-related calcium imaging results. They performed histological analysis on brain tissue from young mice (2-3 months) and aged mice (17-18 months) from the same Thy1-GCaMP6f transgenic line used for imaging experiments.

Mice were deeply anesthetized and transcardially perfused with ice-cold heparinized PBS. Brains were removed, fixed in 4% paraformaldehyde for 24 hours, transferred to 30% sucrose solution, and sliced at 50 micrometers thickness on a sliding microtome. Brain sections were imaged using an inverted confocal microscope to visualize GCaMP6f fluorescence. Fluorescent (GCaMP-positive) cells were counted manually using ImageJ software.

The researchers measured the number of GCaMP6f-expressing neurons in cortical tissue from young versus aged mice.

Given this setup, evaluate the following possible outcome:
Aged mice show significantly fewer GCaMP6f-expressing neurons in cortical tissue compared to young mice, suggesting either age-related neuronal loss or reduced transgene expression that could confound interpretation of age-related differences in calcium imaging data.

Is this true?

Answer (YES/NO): NO